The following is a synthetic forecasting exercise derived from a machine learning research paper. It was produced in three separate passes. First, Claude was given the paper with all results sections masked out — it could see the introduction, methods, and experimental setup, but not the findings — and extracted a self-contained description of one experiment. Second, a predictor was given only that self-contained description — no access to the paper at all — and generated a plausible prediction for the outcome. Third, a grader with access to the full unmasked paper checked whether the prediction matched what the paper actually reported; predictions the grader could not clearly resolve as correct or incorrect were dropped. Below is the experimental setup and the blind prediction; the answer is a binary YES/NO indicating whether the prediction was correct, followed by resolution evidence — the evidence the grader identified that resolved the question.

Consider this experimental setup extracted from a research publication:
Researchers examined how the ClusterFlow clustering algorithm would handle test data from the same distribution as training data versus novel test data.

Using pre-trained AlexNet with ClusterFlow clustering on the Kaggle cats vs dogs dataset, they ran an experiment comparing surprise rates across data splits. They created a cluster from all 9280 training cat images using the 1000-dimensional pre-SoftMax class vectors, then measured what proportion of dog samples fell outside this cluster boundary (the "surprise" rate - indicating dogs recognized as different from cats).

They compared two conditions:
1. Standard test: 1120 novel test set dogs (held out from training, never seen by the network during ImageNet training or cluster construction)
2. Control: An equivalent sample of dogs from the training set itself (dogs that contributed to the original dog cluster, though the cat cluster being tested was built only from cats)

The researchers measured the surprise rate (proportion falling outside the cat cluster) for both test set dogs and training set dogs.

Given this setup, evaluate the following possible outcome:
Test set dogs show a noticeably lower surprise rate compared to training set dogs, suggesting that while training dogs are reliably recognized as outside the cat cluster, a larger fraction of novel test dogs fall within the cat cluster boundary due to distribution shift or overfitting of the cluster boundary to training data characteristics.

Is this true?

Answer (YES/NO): NO